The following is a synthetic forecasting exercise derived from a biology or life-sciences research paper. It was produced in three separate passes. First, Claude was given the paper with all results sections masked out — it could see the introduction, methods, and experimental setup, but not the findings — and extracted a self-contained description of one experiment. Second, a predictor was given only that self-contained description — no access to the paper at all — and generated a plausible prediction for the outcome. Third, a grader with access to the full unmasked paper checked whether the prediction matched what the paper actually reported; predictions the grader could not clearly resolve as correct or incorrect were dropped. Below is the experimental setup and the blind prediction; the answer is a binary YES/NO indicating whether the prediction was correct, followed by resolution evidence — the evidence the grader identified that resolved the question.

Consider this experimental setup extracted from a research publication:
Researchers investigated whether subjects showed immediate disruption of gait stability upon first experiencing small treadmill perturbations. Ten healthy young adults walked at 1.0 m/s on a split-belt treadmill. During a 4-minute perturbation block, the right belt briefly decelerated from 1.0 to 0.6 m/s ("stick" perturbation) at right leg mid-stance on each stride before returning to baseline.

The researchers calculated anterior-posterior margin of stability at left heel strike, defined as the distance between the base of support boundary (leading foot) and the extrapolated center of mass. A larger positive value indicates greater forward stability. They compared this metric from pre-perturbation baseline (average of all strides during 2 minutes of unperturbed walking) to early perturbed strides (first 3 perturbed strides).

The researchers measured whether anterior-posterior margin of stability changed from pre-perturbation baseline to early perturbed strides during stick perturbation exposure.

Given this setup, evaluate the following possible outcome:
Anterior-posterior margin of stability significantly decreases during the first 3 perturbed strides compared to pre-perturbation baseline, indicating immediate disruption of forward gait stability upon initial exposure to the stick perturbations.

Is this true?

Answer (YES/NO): YES